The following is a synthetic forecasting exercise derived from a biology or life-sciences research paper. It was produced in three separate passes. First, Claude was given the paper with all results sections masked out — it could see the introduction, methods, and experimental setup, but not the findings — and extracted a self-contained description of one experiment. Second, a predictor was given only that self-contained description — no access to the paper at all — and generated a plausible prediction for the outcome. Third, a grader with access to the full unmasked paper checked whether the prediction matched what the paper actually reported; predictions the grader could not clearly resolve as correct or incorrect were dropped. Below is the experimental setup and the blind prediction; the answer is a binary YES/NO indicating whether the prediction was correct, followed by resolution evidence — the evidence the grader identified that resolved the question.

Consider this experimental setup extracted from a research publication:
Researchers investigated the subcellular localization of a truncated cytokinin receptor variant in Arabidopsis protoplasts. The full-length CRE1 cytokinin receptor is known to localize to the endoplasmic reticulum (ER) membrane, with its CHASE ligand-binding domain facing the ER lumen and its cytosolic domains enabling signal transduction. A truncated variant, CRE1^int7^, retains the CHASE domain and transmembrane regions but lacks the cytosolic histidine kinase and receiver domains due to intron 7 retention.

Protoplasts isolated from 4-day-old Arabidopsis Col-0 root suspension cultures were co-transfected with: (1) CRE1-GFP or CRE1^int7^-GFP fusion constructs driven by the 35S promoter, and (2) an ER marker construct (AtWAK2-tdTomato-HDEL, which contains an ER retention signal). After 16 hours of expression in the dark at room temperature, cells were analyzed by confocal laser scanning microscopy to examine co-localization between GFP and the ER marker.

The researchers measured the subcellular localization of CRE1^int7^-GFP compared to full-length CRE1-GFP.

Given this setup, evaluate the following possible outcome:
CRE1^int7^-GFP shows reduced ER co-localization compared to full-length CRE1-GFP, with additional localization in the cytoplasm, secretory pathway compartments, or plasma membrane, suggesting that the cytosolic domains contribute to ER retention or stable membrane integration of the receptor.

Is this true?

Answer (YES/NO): NO